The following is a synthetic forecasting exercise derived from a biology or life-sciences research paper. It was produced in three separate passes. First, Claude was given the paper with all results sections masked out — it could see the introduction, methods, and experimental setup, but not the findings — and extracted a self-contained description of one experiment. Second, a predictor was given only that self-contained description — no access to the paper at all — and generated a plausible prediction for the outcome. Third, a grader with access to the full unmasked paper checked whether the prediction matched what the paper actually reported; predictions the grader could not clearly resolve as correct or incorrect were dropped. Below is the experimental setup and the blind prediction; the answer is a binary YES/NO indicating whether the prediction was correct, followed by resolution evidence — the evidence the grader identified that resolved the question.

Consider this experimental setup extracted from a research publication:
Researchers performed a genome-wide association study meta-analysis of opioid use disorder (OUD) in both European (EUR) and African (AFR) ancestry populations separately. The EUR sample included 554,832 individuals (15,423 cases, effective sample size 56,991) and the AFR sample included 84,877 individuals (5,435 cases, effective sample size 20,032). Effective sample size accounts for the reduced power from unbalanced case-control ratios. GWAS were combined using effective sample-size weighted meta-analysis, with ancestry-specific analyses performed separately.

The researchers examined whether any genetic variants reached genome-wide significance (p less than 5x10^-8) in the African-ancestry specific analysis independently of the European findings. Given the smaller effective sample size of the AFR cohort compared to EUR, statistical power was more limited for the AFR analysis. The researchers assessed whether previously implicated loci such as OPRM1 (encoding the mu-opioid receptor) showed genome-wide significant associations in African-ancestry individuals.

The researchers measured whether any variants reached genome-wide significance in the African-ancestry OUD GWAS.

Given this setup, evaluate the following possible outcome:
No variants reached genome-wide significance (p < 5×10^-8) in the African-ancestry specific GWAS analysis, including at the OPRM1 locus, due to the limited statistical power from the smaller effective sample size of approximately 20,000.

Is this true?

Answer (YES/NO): YES